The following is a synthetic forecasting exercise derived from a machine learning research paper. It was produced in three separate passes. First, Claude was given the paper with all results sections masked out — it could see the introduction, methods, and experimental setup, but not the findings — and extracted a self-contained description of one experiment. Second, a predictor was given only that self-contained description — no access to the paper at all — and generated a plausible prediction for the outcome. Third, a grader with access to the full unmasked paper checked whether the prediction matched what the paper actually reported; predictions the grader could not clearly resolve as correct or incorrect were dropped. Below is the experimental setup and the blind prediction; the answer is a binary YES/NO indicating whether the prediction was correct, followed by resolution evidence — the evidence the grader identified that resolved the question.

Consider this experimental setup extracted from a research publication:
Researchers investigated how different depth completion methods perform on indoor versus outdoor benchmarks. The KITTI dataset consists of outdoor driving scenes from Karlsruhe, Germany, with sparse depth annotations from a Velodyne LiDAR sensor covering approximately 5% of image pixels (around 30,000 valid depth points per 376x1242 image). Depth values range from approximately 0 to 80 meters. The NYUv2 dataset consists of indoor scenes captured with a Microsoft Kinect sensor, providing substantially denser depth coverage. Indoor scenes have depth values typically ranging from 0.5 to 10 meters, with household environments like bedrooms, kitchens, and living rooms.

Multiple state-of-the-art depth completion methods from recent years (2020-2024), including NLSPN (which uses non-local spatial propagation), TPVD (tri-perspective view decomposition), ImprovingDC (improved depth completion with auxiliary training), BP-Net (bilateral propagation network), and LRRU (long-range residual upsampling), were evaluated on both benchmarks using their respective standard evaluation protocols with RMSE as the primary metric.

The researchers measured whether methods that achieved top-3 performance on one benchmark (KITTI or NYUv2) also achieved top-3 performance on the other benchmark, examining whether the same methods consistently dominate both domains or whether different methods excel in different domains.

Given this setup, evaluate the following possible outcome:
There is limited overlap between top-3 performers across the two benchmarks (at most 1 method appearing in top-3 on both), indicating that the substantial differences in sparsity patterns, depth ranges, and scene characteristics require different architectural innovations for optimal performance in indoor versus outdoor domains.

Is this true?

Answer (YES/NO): NO